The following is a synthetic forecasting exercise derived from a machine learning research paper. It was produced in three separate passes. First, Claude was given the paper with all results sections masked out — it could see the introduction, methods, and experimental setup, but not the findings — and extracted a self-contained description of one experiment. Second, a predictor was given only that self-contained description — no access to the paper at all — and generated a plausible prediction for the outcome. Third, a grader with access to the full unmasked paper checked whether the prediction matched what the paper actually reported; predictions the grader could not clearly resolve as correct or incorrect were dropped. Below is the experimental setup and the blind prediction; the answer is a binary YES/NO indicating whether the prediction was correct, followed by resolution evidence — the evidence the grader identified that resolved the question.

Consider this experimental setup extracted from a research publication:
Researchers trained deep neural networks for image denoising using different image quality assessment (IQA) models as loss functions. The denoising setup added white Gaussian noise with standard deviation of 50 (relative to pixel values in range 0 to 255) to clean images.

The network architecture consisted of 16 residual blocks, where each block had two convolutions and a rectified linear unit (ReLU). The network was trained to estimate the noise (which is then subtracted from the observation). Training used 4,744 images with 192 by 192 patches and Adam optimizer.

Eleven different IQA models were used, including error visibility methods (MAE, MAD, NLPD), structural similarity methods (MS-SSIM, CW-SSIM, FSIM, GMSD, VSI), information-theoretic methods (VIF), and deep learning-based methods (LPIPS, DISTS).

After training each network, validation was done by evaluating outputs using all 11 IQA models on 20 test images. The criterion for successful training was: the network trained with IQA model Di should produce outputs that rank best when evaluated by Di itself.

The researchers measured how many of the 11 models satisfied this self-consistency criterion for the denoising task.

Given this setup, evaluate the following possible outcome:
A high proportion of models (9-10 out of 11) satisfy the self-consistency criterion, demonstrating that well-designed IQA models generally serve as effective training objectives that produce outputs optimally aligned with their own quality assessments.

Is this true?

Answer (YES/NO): NO